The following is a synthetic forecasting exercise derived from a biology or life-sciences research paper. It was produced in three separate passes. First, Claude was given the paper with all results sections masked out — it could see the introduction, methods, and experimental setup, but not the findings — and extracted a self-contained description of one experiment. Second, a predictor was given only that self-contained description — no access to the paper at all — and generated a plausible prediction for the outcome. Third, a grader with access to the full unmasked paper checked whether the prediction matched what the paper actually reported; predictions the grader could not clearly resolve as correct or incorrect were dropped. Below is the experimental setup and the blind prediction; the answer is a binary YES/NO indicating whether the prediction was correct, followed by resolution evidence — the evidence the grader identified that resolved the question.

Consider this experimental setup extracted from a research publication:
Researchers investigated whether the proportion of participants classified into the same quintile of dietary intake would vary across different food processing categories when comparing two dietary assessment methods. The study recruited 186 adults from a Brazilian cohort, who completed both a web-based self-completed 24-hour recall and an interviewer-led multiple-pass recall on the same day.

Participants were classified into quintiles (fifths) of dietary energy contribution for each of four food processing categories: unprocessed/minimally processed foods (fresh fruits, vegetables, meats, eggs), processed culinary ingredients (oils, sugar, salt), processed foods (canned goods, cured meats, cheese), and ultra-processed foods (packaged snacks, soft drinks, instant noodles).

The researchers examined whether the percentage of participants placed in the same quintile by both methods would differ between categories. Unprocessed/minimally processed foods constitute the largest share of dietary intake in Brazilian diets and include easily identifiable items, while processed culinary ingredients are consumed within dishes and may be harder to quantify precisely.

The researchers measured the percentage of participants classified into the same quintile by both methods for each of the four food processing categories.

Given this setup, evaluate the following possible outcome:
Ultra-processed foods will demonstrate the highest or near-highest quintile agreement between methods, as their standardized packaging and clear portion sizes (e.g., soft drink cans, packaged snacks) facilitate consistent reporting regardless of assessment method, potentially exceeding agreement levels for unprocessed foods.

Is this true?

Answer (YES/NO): NO